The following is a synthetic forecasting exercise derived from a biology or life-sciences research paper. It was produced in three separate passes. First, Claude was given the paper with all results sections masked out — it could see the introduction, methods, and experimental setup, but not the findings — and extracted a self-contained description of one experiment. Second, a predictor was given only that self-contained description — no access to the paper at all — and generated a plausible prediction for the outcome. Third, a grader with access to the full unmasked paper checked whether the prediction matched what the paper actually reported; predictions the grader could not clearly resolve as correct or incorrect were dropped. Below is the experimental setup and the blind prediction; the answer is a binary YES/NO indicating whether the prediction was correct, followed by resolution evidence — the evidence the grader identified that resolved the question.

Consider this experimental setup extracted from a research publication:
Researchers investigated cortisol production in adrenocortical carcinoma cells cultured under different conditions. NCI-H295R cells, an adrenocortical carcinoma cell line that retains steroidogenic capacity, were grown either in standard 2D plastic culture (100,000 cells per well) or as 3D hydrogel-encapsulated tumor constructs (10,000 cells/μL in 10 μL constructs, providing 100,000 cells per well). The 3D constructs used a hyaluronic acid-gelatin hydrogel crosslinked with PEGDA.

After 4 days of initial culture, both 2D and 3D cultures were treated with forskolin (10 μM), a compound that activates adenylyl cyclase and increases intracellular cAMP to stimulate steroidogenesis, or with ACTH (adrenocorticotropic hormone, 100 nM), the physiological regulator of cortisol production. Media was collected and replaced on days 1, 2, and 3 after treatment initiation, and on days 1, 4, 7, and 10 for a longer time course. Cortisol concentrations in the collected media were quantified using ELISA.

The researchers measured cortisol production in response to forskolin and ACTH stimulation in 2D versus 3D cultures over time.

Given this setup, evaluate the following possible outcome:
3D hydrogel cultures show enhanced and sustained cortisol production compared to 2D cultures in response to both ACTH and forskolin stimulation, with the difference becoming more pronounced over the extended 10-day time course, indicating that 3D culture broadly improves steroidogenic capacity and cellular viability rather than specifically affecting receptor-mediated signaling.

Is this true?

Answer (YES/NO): NO